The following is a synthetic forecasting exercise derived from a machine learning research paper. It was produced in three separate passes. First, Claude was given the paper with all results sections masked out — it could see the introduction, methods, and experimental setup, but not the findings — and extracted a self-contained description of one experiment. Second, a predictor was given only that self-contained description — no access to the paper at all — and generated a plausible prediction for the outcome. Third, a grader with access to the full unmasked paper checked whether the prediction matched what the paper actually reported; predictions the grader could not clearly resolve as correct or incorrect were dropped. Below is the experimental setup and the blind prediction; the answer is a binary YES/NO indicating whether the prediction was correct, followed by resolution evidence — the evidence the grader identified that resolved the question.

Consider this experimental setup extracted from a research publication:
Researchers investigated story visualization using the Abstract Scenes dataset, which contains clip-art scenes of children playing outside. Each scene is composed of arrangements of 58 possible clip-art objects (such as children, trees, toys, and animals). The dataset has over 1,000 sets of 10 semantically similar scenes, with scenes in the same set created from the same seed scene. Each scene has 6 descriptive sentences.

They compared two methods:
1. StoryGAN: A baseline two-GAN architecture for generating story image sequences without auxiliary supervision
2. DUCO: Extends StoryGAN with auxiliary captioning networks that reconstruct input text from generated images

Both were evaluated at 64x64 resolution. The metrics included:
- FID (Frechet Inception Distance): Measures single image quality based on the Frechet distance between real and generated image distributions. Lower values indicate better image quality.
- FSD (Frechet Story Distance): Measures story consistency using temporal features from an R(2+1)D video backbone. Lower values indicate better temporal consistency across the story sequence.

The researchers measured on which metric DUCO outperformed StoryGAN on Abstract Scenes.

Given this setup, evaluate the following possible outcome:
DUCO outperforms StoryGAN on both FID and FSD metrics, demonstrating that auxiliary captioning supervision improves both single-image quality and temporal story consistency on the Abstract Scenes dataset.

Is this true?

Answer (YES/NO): NO